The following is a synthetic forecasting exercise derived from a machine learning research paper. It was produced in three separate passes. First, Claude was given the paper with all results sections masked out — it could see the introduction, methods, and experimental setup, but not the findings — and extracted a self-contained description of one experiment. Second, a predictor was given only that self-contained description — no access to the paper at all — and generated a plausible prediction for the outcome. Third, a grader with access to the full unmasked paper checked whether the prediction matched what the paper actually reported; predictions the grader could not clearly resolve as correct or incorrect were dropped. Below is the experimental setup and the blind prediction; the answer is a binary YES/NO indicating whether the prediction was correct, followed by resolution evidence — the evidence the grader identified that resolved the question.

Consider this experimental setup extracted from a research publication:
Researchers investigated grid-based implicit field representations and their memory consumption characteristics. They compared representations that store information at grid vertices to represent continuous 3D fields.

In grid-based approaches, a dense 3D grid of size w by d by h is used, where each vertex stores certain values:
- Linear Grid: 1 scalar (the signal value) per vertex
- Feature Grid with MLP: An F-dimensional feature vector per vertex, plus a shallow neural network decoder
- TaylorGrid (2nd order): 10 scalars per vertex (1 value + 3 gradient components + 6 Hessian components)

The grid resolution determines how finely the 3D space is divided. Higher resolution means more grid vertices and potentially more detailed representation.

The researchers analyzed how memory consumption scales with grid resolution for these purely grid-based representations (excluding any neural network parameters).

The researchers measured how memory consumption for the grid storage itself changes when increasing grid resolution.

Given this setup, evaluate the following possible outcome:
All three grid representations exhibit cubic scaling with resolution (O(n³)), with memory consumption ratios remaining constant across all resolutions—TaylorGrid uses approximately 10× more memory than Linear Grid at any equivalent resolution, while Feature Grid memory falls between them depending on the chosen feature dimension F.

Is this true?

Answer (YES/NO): NO